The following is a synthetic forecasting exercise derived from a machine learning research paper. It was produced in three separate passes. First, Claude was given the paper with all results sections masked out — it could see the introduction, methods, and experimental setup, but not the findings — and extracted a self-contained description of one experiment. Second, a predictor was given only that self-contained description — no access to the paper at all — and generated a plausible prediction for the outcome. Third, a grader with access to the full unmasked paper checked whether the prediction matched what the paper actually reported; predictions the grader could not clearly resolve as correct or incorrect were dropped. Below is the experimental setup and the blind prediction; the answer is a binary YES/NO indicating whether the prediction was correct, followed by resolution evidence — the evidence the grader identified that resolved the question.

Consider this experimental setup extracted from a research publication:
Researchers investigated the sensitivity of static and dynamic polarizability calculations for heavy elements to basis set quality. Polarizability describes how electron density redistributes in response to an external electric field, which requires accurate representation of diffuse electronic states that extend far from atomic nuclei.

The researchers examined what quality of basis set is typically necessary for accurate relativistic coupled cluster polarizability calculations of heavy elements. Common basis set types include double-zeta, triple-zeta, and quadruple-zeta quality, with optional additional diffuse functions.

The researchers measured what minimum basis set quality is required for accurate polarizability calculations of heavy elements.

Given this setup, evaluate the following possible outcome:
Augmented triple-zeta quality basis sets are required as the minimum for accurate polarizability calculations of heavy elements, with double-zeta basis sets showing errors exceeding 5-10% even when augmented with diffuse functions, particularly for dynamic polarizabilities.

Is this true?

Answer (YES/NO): NO